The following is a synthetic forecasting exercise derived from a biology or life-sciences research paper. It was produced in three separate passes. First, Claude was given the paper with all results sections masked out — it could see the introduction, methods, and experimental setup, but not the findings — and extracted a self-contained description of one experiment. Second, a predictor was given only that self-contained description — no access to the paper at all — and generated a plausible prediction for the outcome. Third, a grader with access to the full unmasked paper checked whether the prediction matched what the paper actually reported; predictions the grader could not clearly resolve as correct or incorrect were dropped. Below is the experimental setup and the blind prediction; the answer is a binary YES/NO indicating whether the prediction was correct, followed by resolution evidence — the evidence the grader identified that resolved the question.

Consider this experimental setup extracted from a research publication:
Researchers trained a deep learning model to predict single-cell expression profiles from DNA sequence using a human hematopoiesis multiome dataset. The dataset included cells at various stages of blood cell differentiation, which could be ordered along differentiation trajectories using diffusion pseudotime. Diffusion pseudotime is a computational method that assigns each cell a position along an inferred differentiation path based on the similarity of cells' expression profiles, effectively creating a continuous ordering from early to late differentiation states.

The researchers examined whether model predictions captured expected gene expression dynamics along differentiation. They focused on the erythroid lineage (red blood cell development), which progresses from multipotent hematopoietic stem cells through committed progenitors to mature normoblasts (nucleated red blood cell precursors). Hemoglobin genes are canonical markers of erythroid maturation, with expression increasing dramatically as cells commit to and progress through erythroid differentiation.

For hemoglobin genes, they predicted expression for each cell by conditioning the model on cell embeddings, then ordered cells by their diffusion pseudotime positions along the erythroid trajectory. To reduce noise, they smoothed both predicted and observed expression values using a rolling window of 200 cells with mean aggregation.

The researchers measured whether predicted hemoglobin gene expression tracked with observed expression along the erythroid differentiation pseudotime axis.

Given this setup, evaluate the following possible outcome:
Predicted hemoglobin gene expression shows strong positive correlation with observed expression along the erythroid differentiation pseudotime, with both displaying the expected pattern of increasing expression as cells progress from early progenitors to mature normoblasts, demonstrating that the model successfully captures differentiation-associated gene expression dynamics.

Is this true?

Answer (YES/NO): YES